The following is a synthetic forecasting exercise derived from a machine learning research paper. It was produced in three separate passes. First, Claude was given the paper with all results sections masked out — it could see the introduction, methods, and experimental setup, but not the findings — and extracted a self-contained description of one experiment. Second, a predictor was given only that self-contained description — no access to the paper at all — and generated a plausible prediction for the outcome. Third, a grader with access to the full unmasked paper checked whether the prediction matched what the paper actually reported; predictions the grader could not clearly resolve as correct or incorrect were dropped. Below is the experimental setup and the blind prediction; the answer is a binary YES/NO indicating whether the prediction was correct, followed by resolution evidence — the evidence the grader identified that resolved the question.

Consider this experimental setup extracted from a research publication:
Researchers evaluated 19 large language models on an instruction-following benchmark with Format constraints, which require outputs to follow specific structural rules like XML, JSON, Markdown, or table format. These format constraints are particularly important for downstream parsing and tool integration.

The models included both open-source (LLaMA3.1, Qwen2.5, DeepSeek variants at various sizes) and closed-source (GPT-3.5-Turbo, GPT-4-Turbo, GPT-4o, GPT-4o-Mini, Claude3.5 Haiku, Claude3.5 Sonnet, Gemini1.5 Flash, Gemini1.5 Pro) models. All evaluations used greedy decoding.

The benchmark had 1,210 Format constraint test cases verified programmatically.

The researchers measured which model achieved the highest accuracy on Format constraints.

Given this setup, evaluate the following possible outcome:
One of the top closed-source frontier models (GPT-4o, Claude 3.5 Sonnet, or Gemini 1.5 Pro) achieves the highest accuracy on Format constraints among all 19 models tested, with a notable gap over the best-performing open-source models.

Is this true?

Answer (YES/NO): NO